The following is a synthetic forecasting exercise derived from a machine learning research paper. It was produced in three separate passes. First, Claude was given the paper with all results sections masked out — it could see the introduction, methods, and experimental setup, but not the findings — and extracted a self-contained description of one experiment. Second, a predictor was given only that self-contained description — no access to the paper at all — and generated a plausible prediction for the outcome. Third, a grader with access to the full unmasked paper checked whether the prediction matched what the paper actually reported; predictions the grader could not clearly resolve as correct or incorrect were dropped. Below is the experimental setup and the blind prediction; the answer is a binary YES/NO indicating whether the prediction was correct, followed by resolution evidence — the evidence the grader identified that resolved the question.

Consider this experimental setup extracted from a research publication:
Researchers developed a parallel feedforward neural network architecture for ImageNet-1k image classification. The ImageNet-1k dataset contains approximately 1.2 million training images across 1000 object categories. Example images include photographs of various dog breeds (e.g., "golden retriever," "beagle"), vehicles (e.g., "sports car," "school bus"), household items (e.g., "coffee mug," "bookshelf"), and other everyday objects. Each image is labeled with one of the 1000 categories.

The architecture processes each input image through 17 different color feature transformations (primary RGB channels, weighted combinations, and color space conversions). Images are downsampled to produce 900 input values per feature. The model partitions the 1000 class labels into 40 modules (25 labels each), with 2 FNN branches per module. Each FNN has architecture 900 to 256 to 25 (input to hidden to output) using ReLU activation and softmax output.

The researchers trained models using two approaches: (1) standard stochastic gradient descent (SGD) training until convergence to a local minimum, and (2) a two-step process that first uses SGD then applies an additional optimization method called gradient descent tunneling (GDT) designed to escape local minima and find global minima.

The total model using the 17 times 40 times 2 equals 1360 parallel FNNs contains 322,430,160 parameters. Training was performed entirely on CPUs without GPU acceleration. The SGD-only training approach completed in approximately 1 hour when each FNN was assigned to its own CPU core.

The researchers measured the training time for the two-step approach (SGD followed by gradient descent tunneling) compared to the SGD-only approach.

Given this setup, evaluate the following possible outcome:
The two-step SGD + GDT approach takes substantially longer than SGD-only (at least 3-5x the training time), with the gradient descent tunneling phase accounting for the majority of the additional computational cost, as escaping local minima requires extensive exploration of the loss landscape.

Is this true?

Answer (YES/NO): YES